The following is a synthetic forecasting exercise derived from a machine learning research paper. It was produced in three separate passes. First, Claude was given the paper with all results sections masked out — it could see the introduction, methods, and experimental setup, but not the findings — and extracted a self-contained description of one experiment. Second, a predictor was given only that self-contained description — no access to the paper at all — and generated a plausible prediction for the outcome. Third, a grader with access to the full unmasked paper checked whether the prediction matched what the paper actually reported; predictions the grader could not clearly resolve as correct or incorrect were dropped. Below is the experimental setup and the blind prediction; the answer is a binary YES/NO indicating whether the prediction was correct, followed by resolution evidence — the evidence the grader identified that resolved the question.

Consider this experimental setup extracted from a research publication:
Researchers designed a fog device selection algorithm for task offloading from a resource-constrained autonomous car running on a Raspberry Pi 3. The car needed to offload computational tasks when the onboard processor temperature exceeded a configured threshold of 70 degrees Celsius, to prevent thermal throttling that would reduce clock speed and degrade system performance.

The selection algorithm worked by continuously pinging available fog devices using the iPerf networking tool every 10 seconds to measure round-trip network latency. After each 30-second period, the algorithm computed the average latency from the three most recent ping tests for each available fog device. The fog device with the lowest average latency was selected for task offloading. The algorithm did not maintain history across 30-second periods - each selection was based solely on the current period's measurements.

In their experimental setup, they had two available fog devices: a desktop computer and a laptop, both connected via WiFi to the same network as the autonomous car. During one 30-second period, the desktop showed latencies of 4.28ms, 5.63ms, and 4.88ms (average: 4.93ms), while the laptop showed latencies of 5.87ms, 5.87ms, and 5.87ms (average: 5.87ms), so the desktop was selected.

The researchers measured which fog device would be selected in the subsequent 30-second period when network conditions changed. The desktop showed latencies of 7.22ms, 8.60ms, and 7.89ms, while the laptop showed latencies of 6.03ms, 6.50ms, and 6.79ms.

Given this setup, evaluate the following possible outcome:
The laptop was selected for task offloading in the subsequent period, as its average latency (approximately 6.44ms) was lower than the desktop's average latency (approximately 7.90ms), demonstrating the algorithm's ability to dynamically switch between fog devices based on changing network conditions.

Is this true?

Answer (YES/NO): YES